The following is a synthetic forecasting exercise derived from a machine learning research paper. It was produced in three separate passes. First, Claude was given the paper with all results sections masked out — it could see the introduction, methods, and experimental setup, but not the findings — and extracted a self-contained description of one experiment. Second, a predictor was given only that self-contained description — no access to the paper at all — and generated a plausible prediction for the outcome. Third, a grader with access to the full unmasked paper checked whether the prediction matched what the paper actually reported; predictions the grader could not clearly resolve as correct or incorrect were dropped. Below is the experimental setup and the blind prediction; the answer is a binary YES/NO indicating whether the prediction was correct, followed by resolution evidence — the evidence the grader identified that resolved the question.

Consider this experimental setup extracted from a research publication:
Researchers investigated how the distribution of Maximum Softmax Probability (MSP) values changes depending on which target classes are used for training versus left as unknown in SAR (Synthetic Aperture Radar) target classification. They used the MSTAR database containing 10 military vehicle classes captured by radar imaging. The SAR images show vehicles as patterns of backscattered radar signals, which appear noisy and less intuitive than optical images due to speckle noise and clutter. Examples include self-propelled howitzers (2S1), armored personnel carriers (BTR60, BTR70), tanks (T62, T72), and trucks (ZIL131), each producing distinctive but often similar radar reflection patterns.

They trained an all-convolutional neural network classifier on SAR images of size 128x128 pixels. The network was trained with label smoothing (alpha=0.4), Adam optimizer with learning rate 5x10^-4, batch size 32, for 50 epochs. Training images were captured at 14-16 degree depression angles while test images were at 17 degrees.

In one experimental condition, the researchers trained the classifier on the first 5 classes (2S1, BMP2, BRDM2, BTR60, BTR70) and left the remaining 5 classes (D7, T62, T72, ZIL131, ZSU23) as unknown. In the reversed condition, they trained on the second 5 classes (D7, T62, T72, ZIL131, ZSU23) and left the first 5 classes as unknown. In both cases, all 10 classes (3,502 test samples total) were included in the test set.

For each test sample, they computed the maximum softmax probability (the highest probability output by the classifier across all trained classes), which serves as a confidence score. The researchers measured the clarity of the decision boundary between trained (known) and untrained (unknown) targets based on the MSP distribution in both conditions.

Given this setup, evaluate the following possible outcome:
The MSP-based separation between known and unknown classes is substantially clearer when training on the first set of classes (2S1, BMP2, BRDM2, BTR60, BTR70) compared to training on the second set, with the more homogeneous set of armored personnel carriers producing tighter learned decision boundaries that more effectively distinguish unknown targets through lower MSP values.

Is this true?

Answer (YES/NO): NO